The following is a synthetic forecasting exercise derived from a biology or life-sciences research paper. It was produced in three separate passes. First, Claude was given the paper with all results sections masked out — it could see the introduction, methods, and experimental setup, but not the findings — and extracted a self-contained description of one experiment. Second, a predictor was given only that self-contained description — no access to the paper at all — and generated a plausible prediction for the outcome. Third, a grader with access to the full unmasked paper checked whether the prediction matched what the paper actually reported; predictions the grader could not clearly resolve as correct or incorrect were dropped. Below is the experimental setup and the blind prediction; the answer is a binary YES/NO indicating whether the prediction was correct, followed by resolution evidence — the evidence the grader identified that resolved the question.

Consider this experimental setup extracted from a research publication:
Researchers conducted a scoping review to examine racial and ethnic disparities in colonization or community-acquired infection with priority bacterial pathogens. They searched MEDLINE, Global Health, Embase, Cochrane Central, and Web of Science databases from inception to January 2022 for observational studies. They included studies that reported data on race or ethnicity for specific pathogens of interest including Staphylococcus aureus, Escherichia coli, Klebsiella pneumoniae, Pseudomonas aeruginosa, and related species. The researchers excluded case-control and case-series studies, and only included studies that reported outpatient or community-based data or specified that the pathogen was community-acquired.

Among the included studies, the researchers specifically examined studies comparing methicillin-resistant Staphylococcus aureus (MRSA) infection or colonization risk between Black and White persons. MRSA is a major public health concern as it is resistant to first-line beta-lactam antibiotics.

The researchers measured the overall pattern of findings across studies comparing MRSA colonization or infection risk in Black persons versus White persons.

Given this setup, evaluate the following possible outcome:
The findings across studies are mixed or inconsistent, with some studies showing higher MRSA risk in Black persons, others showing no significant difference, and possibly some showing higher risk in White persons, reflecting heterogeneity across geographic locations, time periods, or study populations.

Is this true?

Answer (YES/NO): NO